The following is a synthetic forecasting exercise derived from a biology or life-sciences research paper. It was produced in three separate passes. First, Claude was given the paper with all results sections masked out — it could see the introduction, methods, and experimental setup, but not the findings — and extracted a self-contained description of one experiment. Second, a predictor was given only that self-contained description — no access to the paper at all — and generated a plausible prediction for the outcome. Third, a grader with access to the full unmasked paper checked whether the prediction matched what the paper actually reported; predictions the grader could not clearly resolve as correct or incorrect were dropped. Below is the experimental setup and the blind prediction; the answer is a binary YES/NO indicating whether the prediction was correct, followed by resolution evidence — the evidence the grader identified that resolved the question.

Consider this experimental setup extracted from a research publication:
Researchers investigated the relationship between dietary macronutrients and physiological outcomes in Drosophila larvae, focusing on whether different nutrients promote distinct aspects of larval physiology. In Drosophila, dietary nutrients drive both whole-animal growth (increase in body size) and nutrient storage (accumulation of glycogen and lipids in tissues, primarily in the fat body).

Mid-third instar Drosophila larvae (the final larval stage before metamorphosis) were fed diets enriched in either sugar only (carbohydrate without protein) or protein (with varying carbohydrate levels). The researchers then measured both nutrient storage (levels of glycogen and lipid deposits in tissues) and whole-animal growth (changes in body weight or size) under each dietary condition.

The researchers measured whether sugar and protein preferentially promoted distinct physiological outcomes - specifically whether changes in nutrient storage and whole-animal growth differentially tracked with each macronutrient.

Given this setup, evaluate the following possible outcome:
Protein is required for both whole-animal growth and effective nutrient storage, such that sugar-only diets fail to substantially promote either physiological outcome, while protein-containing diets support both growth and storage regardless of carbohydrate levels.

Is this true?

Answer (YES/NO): NO